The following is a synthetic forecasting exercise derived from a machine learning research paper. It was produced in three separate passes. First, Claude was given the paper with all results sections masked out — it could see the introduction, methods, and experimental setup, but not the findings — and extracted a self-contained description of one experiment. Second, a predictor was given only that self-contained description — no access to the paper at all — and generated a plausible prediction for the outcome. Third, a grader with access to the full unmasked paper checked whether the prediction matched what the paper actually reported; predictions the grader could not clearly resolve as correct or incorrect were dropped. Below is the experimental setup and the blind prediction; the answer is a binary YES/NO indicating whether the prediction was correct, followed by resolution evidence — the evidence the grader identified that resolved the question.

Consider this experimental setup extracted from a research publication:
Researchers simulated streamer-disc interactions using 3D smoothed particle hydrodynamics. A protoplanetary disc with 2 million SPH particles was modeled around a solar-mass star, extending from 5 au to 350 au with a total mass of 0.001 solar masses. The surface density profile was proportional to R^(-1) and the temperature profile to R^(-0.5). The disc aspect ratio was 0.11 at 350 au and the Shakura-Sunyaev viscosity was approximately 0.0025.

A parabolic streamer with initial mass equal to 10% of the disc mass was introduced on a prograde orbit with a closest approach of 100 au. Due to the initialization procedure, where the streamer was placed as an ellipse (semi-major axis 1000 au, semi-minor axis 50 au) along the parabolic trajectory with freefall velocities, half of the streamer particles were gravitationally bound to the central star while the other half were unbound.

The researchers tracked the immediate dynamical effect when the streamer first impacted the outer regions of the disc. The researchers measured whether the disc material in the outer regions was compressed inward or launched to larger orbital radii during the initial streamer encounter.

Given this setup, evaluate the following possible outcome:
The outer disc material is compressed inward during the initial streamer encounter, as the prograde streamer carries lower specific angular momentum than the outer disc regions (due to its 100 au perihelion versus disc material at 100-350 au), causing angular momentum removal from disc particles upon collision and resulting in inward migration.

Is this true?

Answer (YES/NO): NO